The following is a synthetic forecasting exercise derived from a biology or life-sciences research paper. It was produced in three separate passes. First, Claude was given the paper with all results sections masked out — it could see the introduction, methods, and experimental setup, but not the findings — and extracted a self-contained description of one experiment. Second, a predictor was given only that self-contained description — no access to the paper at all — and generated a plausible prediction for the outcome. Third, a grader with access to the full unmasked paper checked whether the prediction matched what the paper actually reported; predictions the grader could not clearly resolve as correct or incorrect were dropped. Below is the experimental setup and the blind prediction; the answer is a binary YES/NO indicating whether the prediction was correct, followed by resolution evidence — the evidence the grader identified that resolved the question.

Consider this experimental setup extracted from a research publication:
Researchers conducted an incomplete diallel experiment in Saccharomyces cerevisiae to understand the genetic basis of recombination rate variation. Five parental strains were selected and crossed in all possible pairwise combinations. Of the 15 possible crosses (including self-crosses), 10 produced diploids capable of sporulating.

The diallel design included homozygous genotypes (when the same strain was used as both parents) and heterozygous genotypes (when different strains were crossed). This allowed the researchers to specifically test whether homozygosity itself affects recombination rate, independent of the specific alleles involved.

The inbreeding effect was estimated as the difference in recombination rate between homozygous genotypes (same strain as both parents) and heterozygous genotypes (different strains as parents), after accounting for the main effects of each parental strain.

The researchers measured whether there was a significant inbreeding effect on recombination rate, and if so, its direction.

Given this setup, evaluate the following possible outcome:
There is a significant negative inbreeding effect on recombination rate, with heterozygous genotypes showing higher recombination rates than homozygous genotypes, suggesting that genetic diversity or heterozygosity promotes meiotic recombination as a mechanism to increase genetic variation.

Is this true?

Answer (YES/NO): YES